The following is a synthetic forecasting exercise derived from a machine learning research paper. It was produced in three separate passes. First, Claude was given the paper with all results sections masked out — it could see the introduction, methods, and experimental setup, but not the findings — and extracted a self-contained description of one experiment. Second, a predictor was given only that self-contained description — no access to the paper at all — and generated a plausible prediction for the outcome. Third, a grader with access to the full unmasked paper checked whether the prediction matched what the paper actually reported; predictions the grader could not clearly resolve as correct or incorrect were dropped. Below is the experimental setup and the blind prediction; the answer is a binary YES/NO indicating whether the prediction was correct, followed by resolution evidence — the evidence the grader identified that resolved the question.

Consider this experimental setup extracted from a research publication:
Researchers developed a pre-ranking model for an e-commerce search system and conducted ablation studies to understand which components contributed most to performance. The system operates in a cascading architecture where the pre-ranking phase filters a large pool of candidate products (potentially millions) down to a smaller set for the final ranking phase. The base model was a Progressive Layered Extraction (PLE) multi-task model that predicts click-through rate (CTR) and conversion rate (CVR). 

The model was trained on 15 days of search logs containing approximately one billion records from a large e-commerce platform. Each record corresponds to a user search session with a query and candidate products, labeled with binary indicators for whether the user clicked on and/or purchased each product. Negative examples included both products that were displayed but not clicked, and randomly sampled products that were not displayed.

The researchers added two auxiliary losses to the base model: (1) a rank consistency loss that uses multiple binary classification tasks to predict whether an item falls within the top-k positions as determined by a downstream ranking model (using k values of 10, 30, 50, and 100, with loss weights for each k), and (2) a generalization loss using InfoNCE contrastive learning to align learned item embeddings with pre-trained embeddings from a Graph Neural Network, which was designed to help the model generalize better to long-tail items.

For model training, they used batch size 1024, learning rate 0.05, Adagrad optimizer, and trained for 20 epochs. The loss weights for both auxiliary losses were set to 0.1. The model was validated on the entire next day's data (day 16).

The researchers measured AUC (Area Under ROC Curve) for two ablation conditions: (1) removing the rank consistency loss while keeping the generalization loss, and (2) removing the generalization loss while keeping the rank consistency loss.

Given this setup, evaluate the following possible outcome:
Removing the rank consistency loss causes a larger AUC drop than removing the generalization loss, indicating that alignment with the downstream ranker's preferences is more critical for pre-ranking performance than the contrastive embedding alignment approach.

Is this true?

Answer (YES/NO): NO